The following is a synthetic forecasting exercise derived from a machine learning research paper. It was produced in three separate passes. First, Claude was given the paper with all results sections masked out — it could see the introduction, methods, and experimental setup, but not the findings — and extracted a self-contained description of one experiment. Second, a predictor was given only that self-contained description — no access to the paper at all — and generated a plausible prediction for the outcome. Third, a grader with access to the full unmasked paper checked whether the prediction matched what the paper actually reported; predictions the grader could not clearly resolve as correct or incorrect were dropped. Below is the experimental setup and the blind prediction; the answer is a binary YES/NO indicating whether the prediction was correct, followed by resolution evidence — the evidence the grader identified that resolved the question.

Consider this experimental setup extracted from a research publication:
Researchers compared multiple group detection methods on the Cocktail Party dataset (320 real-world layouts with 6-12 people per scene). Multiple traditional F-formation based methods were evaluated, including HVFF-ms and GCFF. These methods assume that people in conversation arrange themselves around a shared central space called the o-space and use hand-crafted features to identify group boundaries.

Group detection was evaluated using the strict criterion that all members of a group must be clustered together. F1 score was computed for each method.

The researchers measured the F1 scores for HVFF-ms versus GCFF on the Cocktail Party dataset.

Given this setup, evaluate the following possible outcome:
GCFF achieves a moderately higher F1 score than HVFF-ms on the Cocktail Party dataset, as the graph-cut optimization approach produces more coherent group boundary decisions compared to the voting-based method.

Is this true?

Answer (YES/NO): NO